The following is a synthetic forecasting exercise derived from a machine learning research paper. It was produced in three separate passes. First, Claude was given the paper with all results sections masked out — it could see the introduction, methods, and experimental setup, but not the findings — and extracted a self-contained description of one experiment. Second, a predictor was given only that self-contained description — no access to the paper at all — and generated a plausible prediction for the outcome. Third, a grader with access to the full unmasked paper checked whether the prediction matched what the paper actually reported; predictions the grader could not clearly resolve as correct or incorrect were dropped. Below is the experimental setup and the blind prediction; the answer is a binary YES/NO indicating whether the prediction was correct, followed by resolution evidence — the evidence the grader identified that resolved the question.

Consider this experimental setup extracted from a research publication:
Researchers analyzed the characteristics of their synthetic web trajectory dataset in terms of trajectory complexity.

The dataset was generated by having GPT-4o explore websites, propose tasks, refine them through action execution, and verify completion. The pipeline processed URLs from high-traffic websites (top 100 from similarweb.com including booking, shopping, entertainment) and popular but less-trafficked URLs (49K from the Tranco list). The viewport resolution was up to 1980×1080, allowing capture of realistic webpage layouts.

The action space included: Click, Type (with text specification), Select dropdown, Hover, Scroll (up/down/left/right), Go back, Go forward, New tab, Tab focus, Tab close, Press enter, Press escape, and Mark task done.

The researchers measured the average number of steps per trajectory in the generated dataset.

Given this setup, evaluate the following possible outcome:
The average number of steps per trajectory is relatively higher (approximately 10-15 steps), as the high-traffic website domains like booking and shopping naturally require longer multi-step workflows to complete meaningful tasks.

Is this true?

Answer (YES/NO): NO